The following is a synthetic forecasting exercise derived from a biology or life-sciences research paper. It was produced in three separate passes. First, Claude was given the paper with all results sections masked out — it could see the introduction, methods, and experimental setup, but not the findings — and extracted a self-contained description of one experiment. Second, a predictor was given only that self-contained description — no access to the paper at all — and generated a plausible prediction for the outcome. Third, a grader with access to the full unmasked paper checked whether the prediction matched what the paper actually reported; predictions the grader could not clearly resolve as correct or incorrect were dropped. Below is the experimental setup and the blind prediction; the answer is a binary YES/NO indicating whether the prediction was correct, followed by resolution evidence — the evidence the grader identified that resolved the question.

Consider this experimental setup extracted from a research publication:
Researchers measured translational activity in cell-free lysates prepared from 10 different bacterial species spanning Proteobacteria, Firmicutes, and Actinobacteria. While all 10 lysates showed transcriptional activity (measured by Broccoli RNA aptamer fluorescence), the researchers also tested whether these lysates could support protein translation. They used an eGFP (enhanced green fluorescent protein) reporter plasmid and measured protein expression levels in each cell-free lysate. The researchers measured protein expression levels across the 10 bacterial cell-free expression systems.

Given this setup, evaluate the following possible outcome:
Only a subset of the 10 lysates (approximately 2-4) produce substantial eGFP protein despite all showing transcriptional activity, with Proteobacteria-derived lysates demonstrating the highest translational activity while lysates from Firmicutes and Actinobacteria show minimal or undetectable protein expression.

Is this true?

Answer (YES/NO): NO